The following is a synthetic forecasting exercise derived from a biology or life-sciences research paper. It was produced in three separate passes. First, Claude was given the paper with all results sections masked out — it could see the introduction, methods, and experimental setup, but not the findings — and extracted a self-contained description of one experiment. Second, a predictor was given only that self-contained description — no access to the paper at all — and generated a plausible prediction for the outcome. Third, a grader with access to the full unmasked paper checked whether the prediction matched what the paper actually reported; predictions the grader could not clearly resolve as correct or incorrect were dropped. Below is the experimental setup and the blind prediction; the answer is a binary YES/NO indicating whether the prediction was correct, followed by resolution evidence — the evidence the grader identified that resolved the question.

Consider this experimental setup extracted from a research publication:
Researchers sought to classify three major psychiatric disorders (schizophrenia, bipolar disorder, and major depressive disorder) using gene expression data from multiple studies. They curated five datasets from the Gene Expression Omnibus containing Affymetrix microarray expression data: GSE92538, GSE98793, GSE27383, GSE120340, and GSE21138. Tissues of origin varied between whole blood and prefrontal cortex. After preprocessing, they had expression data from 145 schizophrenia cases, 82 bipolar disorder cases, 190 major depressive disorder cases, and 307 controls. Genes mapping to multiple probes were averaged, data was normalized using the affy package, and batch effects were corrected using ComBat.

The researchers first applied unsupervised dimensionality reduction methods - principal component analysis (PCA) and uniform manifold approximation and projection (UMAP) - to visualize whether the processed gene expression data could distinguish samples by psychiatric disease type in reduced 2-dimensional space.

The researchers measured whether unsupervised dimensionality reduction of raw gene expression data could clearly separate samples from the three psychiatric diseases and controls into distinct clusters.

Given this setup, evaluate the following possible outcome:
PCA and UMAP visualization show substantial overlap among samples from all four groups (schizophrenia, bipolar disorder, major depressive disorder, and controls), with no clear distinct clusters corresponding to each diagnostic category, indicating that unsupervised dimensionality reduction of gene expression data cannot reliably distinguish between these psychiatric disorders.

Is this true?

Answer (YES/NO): YES